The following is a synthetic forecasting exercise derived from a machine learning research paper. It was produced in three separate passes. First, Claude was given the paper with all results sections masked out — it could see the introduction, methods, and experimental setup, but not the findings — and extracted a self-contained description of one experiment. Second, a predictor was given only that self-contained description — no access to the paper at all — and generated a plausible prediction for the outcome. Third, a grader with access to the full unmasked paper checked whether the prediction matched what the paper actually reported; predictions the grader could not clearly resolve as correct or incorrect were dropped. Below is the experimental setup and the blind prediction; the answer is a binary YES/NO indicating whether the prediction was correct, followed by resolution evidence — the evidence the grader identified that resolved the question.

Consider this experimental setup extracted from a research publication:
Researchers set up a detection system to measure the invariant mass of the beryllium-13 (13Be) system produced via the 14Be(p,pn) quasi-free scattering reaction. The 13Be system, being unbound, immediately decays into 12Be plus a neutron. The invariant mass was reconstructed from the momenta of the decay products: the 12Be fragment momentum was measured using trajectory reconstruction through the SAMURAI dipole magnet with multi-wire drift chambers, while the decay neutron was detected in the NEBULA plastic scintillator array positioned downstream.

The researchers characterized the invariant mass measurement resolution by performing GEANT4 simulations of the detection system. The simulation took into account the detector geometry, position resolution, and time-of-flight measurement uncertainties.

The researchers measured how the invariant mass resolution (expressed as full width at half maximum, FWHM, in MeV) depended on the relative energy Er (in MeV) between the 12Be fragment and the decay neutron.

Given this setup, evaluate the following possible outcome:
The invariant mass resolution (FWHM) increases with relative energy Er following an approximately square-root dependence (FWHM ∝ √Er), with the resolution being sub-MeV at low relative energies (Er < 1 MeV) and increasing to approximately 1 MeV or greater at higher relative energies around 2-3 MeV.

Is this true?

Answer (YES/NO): YES